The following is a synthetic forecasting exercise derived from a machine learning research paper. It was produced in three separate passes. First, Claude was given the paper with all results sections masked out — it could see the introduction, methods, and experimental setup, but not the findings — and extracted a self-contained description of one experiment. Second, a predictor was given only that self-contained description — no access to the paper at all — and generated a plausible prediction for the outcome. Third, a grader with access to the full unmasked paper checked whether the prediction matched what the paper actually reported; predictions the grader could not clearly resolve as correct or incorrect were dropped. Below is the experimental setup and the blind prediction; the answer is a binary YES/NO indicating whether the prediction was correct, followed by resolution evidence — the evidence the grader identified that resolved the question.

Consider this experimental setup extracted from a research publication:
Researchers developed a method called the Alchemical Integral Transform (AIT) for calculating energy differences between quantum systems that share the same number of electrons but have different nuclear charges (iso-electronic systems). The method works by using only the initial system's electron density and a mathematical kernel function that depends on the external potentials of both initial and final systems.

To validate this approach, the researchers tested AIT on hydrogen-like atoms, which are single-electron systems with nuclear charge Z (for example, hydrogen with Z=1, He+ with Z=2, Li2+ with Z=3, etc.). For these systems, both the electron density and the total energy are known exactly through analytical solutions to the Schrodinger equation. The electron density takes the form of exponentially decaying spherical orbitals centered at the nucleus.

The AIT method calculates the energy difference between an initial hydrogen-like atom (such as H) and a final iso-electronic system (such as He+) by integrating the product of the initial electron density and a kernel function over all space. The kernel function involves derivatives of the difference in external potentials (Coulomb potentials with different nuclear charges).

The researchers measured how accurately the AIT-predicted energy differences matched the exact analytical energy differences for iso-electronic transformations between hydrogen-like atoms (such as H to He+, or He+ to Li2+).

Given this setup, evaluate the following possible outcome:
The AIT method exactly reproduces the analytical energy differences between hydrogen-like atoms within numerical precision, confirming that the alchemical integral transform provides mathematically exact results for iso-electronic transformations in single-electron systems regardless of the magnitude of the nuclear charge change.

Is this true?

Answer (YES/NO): YES